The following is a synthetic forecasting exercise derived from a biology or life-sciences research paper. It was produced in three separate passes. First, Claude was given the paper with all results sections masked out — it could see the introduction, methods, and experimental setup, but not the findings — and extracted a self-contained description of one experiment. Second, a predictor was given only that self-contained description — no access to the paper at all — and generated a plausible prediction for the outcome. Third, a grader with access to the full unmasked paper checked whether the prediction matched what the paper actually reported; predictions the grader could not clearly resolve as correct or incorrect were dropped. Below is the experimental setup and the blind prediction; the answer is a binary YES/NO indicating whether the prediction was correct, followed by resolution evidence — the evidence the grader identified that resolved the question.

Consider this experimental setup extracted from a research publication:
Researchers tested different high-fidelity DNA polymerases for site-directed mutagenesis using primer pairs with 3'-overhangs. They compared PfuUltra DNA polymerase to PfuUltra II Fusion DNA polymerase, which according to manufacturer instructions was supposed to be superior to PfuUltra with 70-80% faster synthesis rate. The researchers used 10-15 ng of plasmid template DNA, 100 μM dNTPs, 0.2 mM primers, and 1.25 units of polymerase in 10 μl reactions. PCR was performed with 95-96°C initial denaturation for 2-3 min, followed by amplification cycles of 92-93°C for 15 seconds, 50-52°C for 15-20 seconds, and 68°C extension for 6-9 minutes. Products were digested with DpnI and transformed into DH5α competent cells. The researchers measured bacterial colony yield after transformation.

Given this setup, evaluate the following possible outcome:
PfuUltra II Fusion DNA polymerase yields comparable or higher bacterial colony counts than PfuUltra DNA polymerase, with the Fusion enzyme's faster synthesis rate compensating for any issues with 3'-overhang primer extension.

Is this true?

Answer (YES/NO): NO